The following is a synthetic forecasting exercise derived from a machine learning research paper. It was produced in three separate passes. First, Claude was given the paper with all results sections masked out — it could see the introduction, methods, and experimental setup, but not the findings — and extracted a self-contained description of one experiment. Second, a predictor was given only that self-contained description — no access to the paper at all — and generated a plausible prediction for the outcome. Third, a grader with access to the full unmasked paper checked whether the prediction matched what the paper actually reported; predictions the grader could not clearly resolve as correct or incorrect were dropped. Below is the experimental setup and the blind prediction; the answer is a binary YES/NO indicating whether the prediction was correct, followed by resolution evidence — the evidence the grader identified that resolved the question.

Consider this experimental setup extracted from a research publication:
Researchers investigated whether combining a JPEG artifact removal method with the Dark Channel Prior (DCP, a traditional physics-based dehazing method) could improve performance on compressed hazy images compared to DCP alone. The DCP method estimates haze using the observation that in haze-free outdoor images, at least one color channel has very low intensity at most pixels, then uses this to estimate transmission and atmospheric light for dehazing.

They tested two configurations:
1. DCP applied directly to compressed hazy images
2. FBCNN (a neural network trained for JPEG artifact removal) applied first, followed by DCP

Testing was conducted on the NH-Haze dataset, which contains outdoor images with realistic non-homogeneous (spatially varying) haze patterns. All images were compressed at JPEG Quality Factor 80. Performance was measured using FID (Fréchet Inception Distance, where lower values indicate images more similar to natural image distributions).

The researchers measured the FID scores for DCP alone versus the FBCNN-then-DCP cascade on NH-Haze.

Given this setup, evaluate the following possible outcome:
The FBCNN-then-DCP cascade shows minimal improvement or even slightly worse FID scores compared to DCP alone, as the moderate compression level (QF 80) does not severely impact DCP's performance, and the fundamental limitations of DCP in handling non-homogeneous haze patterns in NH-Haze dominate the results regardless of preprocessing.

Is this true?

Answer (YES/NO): NO